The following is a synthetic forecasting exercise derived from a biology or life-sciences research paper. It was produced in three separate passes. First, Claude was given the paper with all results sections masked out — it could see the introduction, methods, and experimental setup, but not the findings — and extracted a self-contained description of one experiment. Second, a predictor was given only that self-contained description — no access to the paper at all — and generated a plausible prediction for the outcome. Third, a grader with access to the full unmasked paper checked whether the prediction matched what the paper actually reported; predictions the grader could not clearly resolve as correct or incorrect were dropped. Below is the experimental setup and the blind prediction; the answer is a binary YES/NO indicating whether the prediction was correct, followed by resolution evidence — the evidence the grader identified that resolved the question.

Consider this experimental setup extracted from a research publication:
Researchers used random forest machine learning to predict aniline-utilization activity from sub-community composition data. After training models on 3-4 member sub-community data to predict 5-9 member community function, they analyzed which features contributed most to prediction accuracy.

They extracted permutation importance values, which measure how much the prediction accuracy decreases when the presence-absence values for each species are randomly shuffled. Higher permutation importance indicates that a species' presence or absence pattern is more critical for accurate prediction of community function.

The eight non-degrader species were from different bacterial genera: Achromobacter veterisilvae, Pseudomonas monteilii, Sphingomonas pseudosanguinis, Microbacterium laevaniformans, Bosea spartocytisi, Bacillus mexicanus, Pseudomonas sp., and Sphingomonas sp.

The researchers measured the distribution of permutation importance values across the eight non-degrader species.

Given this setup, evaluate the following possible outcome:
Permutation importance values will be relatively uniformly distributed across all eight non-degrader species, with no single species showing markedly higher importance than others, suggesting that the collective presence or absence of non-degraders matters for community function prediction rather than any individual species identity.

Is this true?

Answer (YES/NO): NO